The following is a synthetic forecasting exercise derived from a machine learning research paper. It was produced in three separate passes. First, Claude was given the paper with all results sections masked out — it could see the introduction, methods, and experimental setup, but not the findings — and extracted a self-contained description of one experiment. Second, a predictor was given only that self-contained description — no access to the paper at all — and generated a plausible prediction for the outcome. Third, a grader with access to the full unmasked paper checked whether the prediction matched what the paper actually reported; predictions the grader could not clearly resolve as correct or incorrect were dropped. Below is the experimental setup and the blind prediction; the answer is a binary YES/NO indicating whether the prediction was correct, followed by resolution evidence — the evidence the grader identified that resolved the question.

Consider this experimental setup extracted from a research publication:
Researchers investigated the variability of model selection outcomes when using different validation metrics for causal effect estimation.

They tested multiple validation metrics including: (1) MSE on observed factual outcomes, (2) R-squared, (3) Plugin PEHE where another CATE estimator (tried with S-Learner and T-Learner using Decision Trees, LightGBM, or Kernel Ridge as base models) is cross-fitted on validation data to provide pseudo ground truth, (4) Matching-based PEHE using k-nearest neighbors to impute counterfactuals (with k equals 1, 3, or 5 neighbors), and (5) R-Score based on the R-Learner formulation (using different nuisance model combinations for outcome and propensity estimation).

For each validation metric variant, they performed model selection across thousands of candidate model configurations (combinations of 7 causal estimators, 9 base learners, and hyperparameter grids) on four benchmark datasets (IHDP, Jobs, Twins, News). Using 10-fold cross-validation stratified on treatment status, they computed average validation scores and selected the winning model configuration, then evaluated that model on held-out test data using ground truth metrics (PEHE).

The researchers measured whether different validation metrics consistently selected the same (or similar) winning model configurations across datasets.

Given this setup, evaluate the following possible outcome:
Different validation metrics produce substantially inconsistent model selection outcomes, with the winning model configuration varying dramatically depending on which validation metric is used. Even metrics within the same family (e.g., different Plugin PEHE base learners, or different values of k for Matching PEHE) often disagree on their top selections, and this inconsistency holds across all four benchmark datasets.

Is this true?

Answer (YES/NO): NO